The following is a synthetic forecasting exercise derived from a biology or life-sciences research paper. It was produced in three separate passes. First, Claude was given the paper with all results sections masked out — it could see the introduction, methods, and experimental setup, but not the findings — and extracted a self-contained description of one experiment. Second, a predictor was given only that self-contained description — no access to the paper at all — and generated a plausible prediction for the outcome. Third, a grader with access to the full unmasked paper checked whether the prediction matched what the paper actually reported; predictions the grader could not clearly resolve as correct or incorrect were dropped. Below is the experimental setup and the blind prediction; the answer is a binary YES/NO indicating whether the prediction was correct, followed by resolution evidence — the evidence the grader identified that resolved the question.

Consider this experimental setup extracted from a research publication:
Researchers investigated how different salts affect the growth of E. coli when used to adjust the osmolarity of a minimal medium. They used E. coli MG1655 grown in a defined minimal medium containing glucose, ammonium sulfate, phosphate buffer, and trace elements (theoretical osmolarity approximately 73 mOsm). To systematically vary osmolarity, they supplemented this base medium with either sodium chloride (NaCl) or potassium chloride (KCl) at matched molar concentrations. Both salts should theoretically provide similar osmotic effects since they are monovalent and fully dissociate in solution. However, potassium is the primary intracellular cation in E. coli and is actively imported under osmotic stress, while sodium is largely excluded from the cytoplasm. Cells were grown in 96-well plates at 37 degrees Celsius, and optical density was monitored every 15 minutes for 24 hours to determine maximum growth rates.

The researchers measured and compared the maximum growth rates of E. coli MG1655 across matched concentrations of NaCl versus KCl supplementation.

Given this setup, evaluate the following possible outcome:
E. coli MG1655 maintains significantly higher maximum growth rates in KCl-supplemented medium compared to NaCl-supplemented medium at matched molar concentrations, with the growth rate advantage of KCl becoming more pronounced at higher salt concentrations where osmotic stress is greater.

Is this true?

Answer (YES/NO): NO